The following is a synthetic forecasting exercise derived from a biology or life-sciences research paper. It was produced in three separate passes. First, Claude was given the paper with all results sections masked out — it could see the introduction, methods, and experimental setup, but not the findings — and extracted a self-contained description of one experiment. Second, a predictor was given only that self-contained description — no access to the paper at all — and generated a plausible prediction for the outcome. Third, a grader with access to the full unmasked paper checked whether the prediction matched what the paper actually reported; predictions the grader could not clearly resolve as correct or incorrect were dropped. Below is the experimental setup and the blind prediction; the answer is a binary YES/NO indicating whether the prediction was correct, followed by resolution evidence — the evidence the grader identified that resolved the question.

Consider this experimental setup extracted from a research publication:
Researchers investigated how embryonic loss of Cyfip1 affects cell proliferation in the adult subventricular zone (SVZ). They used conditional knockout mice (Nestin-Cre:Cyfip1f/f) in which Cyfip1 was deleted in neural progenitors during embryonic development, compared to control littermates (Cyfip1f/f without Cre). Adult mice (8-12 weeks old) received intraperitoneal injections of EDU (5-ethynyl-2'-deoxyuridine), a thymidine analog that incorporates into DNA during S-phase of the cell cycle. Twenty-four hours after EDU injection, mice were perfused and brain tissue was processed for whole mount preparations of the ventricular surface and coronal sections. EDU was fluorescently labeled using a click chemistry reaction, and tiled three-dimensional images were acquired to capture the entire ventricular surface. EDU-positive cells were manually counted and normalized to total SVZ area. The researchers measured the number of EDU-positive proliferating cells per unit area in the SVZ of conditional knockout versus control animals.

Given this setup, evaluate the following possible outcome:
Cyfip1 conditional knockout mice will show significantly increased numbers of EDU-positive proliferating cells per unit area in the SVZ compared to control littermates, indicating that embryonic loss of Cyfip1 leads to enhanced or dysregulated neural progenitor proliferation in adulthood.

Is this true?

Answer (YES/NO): YES